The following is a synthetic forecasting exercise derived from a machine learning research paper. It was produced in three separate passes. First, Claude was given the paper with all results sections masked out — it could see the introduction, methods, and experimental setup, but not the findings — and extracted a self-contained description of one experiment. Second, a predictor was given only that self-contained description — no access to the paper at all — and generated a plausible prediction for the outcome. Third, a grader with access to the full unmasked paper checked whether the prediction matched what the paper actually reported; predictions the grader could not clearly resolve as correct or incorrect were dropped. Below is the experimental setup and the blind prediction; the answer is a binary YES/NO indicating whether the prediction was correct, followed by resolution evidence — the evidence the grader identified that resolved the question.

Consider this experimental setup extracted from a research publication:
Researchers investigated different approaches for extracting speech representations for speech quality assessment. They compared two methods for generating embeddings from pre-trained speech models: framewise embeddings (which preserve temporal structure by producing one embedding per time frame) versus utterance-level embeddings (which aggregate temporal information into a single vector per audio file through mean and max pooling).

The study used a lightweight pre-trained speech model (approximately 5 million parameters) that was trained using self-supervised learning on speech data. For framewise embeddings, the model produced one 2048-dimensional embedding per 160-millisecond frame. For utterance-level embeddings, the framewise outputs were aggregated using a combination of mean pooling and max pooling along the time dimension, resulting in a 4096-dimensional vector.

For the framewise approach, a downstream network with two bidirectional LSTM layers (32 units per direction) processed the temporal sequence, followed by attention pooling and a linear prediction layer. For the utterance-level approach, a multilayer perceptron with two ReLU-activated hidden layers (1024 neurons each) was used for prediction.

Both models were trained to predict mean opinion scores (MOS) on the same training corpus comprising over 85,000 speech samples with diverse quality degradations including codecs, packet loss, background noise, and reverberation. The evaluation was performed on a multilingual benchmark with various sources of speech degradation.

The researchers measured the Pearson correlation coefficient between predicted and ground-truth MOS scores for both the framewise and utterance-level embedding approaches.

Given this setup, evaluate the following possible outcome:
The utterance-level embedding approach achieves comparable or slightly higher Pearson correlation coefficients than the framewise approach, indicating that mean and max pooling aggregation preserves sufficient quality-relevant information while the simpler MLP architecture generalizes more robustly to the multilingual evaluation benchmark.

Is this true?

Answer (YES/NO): NO